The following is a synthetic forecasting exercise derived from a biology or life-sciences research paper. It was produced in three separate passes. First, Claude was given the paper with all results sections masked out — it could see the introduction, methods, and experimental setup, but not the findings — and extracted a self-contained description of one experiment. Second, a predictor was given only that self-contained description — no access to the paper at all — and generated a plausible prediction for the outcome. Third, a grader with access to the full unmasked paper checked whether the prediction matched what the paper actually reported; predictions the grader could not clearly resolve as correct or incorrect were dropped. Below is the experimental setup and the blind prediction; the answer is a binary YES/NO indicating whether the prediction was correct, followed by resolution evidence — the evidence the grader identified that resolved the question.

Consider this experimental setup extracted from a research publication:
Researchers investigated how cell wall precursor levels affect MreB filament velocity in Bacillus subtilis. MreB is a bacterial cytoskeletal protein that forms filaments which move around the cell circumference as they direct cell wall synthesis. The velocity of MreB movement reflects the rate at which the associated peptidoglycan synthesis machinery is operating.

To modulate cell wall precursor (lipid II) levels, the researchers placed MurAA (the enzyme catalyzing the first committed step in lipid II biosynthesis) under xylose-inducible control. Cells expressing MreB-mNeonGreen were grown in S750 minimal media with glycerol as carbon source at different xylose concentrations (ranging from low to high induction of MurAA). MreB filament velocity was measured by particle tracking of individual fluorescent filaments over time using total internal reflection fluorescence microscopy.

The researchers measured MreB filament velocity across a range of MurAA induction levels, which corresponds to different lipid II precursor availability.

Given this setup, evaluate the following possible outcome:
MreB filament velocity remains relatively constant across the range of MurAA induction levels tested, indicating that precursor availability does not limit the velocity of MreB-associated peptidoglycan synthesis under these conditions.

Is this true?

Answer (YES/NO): YES